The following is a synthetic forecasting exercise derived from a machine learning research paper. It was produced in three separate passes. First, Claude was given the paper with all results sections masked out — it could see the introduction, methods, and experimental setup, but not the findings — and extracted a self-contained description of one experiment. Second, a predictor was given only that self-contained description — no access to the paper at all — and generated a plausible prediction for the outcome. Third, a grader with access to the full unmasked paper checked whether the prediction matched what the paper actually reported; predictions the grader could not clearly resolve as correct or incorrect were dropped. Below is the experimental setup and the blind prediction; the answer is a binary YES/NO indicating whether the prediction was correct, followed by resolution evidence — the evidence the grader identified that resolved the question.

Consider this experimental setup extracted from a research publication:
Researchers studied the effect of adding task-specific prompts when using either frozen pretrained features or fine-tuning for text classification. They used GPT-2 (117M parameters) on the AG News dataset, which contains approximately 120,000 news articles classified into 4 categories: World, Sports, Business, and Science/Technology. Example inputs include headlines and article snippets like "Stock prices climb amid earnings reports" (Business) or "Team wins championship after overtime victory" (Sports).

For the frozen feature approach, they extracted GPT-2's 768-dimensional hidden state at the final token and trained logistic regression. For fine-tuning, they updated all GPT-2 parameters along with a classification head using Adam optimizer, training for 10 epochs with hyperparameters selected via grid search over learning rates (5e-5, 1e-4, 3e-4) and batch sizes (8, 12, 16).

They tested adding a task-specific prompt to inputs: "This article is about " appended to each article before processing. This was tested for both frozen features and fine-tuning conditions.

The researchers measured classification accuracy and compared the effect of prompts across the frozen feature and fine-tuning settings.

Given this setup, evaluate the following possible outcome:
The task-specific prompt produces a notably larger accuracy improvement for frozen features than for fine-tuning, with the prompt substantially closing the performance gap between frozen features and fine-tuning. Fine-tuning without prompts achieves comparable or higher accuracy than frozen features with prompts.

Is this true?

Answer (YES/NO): NO